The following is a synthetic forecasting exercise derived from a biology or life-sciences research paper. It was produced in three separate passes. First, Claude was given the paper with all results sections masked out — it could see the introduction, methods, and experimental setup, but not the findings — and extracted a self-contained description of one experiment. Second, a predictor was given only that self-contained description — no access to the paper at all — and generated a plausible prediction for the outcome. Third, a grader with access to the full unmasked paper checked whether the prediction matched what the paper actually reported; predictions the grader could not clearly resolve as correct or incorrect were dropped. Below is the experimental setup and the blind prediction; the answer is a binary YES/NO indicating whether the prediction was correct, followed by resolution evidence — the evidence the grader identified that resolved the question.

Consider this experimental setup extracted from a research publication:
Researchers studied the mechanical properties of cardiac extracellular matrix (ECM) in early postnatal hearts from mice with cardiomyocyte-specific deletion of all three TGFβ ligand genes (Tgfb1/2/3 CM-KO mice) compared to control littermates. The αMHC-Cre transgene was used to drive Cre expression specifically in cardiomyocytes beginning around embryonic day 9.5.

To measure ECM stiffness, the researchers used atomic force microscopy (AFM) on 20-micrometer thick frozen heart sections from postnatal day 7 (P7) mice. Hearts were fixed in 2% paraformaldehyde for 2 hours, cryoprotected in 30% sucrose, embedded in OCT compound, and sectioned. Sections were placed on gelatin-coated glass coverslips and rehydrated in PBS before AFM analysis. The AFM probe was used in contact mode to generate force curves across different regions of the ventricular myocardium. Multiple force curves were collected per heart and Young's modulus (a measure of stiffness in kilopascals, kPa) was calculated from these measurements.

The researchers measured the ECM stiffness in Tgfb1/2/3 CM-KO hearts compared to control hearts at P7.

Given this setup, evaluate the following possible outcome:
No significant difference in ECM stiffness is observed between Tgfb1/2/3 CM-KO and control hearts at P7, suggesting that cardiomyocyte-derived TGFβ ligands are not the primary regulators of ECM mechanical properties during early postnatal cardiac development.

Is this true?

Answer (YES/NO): NO